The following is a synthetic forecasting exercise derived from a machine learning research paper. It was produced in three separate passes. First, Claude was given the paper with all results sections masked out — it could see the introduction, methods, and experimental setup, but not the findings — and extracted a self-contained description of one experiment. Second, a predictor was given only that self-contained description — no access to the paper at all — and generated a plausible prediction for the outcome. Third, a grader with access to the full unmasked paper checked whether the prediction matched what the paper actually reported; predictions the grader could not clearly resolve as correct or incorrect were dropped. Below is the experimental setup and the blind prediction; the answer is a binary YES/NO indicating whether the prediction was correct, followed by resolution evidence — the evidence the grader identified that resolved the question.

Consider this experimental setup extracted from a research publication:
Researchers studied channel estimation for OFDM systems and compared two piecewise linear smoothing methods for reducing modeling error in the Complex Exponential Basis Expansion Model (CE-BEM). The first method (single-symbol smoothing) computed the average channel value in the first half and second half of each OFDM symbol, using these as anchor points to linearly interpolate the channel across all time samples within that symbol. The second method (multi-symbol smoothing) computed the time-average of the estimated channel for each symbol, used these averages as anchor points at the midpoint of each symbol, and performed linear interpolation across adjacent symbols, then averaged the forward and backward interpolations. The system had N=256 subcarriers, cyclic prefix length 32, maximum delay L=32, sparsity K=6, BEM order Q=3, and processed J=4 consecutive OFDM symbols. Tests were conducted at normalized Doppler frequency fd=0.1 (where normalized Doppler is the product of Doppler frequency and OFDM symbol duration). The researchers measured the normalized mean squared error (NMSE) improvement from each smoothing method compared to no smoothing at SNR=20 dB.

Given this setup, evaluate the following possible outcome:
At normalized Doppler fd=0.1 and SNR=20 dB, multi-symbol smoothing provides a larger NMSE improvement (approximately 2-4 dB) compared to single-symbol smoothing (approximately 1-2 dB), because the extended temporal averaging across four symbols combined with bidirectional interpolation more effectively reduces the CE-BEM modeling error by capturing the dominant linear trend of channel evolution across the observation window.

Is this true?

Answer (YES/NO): NO